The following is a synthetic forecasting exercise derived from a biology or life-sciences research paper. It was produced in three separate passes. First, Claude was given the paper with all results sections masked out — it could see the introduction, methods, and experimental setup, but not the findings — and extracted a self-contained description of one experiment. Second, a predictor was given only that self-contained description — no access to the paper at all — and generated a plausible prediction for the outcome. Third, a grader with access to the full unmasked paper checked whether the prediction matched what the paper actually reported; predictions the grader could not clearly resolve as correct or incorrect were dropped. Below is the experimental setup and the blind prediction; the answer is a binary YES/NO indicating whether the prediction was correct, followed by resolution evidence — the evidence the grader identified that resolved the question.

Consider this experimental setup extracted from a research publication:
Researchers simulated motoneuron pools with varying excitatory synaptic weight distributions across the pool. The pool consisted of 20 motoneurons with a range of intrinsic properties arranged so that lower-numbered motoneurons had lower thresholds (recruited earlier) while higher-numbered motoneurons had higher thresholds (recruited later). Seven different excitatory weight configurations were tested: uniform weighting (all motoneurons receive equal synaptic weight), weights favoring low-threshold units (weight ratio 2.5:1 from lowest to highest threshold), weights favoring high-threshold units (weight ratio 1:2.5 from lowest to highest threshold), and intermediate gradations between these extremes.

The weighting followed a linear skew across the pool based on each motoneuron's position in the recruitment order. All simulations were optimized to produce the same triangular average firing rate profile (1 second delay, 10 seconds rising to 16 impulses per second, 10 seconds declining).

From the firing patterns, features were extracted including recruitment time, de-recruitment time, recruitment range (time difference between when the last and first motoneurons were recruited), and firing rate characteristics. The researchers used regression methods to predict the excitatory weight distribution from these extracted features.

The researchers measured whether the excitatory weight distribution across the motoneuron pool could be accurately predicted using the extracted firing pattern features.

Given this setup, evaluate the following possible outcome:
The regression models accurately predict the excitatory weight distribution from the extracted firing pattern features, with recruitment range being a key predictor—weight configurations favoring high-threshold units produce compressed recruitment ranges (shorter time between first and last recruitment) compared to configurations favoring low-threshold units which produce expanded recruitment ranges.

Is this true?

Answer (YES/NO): NO